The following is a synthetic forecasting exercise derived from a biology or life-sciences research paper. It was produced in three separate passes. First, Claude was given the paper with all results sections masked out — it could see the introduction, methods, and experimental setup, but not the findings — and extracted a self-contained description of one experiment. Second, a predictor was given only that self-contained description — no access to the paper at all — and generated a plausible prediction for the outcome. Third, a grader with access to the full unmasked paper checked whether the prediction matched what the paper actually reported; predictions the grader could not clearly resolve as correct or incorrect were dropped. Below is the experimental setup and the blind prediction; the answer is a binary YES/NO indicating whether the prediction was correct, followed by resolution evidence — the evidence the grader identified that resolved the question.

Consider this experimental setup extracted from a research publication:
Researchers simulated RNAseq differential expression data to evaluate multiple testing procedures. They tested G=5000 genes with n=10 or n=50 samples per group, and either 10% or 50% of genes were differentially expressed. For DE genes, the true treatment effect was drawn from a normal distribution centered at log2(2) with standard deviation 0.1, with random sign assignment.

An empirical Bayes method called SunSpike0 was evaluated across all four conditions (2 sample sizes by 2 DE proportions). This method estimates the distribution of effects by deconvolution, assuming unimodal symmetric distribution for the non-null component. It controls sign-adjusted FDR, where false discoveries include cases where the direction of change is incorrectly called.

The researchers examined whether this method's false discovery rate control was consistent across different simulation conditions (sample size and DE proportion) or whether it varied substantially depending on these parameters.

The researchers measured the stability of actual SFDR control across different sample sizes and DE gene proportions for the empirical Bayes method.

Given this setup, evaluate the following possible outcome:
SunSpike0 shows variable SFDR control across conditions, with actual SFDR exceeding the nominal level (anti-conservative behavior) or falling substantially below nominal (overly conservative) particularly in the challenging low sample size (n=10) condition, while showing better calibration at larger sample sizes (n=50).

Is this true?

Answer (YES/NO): YES